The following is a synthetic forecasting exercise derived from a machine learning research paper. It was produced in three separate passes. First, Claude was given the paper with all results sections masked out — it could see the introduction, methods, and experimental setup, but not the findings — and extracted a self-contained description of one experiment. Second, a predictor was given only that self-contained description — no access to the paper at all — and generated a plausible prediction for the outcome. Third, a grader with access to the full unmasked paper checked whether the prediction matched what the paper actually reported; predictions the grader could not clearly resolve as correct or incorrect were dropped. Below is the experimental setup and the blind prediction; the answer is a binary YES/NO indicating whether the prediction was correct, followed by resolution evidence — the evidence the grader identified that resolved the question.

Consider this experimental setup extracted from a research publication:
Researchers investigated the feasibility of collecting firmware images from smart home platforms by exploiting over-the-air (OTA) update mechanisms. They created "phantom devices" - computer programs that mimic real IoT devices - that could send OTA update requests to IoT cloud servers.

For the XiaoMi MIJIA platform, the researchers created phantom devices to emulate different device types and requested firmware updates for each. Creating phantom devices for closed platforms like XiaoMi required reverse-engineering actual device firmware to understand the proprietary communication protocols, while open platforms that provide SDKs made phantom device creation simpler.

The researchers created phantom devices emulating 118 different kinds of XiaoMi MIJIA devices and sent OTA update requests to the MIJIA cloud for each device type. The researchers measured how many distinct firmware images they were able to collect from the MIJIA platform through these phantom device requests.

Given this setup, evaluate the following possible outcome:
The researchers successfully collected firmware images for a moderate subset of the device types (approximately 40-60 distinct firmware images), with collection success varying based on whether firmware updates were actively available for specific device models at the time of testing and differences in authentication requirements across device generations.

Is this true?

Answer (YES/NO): NO